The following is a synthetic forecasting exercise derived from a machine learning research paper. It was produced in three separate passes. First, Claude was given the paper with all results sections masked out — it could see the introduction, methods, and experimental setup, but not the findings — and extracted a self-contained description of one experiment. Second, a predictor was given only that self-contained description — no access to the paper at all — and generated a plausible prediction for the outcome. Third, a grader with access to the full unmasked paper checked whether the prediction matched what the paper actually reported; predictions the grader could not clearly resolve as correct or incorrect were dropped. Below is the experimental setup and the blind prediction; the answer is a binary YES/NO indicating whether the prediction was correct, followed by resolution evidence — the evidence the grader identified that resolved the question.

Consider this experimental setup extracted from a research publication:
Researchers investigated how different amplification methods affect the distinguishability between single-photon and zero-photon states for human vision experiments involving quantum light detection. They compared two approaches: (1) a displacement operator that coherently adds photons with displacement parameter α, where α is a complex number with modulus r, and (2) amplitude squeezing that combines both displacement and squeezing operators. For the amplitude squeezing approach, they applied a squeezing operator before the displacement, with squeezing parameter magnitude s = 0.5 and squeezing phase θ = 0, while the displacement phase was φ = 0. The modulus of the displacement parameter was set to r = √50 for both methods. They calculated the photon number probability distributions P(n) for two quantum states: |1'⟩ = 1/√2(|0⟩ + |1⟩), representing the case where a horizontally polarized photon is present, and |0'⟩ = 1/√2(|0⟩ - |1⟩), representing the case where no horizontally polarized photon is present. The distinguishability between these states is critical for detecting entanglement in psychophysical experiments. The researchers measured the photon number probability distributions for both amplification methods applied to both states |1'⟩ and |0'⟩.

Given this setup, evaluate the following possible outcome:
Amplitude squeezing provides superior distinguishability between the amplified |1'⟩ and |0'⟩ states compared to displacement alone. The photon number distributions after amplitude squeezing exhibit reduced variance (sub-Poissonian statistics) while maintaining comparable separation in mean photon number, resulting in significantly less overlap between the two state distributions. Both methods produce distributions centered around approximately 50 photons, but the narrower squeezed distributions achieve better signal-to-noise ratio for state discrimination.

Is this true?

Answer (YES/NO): NO